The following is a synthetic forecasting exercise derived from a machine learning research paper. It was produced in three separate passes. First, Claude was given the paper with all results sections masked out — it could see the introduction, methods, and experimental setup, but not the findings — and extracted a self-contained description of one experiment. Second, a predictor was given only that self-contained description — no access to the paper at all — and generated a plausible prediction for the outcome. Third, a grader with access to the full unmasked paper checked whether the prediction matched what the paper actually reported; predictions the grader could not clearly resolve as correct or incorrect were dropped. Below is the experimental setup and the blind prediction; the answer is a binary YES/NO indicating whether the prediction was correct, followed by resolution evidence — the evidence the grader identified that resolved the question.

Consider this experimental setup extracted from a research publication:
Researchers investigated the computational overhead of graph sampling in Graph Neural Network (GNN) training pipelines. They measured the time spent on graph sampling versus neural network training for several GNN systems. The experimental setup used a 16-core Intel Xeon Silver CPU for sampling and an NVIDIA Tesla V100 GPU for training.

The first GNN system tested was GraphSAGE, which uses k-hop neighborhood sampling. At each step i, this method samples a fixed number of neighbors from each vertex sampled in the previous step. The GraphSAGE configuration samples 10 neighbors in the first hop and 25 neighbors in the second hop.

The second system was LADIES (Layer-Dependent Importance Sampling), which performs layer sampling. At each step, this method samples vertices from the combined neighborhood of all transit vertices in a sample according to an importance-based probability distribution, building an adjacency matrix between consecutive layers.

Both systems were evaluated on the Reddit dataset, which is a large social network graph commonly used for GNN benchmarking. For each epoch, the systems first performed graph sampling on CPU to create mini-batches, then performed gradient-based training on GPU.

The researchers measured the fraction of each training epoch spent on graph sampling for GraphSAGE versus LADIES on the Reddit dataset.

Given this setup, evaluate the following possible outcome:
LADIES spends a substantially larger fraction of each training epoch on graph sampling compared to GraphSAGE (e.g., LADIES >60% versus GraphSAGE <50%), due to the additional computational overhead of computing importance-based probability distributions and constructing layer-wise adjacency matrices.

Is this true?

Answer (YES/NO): YES